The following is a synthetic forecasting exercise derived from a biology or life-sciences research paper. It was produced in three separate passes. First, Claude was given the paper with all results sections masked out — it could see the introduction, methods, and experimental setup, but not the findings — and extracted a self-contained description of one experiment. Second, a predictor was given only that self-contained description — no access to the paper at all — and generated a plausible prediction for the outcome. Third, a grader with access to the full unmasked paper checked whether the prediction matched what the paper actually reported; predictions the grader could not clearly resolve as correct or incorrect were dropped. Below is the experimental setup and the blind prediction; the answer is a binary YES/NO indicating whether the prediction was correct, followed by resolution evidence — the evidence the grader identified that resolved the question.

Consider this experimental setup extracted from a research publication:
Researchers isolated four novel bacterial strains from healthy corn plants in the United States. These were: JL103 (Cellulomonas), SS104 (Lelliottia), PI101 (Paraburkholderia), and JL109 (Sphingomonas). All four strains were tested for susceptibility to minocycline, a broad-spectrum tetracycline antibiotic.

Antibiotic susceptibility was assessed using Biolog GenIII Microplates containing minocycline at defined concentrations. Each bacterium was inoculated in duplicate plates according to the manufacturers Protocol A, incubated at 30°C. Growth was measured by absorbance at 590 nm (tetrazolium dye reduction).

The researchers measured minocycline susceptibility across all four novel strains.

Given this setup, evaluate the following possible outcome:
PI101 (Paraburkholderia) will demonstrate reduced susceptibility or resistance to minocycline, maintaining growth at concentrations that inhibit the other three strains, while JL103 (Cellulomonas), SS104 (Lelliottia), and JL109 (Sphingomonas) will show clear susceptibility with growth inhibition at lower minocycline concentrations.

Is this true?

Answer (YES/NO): NO